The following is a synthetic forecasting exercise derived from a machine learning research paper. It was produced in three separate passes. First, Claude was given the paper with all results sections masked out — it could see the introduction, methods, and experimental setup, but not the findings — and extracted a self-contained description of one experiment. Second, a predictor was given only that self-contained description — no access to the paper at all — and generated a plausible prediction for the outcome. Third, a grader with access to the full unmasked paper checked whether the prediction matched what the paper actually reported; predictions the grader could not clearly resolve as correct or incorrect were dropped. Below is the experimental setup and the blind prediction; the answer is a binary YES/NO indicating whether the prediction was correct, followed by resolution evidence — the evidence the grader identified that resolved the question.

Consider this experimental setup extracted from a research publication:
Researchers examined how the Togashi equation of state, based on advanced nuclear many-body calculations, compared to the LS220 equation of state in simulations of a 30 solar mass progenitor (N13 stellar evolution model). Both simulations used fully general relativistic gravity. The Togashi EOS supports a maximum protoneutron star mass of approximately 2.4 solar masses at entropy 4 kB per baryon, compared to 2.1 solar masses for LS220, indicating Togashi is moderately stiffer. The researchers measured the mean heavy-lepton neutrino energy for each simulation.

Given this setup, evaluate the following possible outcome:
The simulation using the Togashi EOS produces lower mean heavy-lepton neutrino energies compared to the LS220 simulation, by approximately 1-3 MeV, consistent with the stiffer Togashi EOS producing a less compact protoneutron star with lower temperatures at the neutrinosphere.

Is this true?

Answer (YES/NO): NO